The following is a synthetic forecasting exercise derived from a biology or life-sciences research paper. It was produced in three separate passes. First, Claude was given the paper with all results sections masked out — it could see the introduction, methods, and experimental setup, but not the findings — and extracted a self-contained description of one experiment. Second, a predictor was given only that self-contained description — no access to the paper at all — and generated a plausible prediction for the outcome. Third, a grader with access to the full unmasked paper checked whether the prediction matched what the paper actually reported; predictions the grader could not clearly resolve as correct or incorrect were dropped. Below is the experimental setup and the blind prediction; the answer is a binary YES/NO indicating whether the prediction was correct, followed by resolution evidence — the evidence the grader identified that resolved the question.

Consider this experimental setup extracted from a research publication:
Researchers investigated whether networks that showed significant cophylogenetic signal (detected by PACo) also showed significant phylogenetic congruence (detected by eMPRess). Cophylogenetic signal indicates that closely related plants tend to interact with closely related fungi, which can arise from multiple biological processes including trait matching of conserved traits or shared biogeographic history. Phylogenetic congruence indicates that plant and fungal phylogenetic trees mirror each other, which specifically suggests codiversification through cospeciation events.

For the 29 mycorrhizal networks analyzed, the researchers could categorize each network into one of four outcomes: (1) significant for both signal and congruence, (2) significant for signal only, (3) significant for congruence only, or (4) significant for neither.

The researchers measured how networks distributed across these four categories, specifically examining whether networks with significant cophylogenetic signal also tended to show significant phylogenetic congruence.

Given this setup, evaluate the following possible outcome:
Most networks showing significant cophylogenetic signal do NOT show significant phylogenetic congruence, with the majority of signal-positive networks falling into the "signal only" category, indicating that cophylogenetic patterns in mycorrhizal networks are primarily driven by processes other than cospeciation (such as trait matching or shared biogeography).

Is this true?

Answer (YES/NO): YES